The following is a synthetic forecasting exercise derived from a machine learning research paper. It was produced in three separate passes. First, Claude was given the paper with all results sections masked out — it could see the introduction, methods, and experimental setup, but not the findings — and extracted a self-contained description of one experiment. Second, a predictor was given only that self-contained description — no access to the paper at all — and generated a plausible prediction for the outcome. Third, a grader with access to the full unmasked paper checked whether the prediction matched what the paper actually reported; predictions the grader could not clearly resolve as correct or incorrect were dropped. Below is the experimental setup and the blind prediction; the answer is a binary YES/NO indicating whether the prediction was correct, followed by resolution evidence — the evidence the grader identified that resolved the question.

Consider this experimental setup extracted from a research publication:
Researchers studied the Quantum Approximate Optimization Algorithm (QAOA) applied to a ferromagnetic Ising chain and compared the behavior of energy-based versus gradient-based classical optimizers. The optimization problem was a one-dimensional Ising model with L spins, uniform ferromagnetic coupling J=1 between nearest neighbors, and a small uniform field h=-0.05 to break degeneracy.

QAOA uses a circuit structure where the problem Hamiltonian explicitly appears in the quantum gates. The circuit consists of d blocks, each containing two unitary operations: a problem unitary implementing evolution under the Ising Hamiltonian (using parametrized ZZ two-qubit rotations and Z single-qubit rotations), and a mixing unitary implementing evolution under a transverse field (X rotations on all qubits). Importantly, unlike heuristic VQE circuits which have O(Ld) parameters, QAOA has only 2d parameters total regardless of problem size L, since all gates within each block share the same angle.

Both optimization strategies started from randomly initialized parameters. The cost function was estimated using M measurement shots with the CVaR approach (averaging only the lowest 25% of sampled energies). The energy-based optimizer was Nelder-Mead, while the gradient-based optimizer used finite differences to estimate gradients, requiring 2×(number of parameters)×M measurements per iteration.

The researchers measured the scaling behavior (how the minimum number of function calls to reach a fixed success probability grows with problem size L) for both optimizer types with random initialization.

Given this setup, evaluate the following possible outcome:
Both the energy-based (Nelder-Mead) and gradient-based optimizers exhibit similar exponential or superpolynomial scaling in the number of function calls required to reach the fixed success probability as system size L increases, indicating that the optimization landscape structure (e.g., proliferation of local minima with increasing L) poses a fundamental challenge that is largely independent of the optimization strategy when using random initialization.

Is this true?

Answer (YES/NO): YES